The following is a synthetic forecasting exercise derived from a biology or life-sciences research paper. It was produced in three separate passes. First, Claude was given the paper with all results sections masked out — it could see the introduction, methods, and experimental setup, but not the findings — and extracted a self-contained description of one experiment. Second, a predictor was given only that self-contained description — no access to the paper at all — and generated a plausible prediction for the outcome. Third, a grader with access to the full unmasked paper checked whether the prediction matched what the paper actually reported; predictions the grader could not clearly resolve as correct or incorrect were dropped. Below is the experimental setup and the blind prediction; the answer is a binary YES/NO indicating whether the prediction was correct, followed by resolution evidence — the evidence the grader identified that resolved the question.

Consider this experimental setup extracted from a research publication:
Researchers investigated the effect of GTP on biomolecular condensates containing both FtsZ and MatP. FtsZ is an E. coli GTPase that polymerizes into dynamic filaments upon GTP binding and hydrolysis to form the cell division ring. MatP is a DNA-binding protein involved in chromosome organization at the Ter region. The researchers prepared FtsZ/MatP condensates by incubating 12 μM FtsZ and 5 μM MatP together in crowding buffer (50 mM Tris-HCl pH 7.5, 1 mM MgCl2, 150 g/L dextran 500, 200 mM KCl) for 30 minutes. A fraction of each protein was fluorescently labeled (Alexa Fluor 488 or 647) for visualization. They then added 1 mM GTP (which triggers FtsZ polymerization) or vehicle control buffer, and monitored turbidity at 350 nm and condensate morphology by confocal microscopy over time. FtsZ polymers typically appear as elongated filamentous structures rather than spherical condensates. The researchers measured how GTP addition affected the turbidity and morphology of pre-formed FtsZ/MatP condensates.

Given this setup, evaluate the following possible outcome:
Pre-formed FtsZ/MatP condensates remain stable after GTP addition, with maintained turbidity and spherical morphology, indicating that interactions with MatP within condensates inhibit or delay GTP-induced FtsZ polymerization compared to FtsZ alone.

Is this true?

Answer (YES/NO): NO